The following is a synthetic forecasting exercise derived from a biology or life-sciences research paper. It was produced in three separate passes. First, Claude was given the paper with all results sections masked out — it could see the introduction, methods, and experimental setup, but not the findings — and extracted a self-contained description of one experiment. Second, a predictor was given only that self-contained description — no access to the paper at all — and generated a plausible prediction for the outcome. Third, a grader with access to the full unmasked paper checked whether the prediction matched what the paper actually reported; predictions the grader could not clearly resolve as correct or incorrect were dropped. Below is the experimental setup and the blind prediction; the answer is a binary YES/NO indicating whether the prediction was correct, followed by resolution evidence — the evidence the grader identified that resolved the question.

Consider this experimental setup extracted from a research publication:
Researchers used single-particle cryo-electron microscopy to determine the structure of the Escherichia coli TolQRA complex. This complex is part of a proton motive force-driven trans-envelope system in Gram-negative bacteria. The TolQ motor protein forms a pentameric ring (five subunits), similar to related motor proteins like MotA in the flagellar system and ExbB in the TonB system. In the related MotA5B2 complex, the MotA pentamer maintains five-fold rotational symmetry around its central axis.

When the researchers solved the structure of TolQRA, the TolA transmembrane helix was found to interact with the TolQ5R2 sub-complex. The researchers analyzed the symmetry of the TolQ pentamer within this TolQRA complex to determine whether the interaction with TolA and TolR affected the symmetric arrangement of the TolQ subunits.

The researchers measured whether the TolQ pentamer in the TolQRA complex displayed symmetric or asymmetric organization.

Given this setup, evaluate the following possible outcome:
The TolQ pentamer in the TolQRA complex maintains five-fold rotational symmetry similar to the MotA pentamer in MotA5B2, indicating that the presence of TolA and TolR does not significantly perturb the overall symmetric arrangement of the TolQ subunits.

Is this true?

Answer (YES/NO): NO